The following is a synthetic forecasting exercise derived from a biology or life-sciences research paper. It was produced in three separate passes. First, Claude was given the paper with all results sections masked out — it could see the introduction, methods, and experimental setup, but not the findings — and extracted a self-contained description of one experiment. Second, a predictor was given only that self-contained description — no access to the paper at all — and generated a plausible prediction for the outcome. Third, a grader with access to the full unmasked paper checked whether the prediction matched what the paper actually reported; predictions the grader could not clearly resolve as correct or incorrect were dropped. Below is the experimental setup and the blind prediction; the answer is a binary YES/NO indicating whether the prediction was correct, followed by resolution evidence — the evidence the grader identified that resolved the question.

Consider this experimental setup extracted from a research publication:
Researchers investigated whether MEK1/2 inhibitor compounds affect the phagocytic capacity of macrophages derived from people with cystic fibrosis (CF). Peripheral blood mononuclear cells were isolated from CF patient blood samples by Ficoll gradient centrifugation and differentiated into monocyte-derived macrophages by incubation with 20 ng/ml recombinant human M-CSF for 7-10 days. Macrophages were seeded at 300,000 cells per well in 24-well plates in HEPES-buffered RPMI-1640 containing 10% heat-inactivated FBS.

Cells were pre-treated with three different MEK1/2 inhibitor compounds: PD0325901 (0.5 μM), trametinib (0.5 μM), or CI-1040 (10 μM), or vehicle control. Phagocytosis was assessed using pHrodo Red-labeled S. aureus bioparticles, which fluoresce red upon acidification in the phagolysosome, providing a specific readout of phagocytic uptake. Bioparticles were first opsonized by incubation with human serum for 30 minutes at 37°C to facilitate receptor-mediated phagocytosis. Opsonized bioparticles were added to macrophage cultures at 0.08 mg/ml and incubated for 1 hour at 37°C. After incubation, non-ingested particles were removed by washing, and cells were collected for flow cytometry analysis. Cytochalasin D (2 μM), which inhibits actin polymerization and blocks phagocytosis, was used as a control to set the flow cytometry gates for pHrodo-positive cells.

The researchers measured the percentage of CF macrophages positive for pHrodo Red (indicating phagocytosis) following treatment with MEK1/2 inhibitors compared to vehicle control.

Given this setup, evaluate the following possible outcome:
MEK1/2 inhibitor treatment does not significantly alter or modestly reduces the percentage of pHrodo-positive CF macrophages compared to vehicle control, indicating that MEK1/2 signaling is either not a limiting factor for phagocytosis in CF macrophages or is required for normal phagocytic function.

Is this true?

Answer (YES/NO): YES